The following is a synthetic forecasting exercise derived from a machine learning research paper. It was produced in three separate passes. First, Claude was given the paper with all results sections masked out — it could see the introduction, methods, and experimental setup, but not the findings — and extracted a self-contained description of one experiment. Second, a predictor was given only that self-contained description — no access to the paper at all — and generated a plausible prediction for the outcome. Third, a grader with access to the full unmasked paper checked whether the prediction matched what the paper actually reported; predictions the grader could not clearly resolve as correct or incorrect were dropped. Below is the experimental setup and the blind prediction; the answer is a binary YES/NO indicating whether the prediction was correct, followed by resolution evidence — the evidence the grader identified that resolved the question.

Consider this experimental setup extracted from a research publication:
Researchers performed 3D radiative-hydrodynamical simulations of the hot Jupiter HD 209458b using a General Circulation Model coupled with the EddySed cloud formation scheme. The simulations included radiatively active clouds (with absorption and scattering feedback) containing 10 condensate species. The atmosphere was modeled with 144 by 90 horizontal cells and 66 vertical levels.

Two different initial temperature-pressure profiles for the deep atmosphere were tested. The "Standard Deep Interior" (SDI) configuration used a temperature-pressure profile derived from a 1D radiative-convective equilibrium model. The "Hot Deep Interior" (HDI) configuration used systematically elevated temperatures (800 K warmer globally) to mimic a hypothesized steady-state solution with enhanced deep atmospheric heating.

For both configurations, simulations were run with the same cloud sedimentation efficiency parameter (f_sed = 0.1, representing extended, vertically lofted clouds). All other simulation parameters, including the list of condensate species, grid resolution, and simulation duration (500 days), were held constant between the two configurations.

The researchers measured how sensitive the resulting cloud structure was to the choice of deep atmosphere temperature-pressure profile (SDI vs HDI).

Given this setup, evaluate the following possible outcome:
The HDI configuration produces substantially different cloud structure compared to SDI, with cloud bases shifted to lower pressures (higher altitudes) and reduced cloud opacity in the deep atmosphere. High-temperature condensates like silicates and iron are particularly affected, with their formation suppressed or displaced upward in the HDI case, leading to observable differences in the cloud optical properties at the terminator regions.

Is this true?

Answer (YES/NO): YES